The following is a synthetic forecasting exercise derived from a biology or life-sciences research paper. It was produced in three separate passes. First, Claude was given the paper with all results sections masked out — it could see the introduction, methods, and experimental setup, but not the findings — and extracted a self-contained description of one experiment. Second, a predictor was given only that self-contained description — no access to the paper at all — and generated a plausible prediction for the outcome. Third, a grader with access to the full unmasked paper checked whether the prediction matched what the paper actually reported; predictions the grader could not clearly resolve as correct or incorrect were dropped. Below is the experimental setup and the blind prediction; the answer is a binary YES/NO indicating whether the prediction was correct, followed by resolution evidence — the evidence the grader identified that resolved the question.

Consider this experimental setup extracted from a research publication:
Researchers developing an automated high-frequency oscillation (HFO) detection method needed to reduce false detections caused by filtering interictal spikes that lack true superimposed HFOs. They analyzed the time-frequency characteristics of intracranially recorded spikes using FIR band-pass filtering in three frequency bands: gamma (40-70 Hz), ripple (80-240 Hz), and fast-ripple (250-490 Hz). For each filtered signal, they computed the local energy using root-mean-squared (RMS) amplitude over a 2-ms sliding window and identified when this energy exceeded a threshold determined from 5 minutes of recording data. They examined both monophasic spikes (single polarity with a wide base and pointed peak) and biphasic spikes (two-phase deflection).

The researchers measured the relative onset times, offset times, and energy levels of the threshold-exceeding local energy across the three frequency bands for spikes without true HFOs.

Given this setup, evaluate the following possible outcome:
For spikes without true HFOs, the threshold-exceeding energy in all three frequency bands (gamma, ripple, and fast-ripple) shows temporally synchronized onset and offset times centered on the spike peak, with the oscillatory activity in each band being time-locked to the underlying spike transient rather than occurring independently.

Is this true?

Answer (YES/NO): NO